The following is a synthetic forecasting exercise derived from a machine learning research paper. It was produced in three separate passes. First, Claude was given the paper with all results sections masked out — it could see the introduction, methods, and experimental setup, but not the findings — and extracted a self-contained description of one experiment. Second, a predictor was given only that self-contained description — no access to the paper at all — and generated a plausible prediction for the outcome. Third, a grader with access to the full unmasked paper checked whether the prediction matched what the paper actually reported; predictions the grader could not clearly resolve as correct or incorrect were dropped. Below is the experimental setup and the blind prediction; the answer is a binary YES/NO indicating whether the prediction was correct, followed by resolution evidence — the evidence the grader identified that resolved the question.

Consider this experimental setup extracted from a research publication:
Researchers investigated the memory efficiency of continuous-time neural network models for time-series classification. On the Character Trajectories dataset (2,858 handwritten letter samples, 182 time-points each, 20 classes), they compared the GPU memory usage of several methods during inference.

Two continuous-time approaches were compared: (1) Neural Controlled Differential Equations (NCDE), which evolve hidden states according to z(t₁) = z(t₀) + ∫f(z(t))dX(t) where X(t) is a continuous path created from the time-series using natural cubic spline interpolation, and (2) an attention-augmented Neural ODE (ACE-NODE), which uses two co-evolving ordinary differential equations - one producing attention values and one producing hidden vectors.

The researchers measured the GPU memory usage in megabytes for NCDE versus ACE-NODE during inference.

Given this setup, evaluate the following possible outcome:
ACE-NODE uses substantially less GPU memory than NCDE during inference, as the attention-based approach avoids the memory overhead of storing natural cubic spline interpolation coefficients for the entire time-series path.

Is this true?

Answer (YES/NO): NO